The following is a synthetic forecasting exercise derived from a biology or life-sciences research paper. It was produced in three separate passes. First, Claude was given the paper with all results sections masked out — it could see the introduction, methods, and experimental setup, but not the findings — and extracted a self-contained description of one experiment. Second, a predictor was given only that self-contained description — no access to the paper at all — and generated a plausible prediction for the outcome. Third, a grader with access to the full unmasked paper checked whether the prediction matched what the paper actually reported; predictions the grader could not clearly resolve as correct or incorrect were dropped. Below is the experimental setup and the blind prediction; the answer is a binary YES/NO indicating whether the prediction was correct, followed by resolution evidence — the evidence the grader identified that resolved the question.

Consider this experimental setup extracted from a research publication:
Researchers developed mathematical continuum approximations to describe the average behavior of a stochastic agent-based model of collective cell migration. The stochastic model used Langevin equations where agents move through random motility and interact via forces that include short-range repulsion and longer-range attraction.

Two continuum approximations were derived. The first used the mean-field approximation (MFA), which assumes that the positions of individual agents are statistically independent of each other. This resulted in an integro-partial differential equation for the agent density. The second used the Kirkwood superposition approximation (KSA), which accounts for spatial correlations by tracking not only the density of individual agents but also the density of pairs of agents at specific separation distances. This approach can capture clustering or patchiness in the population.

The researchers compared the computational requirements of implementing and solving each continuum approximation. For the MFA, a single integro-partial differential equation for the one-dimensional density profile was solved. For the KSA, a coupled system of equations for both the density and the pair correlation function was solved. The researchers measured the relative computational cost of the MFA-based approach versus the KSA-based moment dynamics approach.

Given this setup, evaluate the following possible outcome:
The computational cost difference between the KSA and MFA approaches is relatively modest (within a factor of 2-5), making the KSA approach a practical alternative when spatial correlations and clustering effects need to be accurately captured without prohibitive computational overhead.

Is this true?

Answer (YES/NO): NO